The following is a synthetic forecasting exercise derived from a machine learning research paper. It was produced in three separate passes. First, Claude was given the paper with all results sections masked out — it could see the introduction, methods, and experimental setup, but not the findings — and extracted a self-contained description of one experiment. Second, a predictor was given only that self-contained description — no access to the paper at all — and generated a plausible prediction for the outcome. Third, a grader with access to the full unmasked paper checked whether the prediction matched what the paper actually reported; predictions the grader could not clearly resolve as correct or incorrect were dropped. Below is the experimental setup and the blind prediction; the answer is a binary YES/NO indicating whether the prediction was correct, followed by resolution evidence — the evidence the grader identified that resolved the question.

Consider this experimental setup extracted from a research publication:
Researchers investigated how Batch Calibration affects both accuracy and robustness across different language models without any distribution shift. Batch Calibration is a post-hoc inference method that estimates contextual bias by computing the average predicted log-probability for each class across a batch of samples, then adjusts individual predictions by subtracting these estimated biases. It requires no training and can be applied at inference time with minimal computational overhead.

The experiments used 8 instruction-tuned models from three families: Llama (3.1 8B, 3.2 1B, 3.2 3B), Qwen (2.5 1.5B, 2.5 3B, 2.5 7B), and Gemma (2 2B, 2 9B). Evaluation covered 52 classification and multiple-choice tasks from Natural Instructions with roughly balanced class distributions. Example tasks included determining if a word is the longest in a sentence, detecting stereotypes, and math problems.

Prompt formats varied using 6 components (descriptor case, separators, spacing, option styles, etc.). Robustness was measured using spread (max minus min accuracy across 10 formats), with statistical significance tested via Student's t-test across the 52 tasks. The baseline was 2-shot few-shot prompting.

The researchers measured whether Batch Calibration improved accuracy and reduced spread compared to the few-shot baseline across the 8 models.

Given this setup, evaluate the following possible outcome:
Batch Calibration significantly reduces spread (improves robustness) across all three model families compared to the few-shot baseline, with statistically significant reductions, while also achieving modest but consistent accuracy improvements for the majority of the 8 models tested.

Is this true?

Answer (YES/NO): NO